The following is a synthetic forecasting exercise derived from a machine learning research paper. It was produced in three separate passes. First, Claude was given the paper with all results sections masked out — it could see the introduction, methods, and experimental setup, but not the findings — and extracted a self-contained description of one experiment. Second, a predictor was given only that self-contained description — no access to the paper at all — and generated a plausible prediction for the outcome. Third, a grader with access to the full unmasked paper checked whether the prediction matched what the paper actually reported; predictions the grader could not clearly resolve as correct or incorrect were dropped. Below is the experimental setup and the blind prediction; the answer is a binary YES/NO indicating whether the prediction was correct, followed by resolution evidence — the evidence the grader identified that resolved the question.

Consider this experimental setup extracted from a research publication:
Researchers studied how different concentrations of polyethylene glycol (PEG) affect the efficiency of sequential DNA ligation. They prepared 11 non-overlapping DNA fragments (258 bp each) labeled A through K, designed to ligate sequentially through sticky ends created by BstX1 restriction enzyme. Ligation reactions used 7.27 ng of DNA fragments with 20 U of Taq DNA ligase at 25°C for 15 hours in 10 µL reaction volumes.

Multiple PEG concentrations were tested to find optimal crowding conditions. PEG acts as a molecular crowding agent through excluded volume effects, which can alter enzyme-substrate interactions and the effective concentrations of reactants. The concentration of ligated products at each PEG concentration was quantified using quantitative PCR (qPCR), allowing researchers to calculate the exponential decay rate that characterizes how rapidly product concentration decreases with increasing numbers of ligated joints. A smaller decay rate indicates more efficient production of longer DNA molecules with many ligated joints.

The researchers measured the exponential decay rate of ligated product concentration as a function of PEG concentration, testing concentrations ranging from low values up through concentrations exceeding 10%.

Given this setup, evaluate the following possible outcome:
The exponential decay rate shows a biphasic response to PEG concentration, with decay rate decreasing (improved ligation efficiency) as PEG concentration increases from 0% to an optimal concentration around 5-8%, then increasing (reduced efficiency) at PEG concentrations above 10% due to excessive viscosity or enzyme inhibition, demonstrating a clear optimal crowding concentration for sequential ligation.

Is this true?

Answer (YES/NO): NO